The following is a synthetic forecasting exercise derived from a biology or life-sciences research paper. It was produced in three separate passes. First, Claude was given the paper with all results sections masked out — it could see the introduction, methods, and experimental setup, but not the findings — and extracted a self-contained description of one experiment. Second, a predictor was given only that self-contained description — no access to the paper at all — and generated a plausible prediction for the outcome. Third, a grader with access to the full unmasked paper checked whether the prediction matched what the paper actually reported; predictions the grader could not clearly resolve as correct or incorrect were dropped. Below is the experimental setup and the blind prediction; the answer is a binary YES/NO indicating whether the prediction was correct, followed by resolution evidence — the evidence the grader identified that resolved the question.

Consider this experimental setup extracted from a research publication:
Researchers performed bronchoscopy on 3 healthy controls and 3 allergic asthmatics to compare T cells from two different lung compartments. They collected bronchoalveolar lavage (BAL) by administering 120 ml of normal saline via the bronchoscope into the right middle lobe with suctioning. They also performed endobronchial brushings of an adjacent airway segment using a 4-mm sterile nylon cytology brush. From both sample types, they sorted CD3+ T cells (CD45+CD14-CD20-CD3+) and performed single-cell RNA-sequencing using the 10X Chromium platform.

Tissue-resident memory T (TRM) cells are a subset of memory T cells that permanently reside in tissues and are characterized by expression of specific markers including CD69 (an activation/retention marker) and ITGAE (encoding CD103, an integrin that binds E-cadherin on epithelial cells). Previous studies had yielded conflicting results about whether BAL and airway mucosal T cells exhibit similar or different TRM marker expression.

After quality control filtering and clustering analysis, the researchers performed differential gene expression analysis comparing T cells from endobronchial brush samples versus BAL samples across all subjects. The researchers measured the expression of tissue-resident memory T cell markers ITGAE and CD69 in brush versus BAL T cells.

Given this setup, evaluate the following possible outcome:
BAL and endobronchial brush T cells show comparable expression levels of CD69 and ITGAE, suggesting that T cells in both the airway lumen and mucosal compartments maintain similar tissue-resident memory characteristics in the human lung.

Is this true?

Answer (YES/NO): NO